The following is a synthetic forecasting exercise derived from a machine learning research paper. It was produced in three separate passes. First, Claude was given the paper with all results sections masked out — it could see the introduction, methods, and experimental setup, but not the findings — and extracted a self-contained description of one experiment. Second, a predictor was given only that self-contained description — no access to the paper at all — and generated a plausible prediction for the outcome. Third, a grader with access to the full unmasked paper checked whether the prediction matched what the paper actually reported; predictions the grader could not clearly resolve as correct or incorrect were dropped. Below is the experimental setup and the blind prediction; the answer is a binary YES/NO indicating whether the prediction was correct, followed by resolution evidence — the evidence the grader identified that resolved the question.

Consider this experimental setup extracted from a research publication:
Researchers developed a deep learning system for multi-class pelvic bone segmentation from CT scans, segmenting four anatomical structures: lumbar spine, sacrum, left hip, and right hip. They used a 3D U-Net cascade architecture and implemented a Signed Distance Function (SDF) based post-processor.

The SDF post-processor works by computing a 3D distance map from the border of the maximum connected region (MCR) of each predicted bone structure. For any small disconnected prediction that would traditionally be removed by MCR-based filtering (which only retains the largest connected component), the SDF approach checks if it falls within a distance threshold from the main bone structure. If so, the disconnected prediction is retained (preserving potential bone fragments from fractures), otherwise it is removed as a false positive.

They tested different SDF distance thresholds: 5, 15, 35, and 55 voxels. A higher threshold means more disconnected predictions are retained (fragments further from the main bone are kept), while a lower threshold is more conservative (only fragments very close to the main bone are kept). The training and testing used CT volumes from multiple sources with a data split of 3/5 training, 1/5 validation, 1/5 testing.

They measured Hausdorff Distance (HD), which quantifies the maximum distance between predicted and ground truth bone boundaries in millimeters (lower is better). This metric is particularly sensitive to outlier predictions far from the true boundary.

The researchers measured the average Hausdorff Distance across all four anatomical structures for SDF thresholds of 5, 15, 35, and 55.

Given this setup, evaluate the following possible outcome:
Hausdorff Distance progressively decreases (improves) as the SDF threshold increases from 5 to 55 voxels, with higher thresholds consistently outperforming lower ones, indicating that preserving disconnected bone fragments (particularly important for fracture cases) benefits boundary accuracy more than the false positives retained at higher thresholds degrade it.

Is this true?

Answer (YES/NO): NO